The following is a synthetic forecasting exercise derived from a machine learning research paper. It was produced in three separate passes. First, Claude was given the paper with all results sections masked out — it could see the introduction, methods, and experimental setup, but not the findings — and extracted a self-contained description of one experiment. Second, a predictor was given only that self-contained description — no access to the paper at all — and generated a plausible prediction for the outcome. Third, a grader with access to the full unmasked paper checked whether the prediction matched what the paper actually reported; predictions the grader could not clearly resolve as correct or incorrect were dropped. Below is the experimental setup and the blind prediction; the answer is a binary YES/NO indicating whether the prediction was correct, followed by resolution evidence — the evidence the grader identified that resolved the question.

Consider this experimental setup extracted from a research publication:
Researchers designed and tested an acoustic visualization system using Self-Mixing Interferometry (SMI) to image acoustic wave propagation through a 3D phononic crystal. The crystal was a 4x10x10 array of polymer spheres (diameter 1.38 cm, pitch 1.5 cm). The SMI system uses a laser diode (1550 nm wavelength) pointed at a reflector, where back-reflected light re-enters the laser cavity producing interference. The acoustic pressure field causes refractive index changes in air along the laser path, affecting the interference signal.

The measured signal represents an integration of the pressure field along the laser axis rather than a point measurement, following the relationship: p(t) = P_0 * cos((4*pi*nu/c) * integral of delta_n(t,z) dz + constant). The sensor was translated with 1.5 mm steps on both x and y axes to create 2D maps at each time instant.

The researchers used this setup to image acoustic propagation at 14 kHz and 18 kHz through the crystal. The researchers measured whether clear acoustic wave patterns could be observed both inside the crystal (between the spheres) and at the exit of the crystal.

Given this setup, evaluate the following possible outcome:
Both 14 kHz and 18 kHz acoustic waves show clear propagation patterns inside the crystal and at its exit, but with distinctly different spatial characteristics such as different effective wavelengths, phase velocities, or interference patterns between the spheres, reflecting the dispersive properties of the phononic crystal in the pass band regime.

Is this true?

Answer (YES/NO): YES